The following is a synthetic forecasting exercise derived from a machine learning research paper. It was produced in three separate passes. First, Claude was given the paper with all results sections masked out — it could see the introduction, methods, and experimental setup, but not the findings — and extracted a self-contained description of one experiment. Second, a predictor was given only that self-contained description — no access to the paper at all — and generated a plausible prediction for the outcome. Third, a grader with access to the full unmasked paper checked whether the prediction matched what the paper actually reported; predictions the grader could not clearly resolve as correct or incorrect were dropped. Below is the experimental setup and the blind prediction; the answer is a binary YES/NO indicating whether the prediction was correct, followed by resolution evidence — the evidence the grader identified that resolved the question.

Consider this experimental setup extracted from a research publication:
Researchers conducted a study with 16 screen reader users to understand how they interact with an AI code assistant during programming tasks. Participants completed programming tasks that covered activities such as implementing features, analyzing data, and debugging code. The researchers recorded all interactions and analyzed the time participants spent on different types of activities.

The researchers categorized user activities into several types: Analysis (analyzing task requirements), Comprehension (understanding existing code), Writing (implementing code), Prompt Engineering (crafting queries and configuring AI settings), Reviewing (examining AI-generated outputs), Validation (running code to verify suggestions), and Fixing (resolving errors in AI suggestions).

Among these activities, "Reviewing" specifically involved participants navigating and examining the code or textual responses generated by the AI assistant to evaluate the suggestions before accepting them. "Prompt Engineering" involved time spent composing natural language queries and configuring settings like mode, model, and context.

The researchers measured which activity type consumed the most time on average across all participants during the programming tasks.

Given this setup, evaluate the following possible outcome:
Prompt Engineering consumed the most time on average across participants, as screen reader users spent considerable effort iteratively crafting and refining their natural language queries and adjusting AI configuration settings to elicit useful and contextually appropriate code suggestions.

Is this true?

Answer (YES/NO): NO